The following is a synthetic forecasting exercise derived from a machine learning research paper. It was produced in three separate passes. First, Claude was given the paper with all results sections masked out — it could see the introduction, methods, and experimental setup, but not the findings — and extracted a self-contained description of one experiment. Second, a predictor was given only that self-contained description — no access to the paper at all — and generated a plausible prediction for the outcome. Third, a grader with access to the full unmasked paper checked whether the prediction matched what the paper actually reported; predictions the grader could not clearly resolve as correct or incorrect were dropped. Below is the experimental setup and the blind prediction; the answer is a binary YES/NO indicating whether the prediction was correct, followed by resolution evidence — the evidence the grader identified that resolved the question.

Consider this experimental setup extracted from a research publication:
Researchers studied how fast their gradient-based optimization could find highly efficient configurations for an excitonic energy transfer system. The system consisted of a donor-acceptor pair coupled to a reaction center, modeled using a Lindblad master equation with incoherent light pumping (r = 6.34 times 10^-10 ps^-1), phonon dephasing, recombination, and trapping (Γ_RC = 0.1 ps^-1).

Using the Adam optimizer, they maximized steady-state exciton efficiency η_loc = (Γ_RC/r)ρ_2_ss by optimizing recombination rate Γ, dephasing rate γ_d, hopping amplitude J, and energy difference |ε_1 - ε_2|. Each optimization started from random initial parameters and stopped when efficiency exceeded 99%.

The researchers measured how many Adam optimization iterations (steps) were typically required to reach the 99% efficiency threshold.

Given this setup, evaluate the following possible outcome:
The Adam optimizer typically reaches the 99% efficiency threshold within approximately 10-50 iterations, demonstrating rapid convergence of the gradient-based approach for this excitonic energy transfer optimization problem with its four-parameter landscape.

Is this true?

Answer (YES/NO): YES